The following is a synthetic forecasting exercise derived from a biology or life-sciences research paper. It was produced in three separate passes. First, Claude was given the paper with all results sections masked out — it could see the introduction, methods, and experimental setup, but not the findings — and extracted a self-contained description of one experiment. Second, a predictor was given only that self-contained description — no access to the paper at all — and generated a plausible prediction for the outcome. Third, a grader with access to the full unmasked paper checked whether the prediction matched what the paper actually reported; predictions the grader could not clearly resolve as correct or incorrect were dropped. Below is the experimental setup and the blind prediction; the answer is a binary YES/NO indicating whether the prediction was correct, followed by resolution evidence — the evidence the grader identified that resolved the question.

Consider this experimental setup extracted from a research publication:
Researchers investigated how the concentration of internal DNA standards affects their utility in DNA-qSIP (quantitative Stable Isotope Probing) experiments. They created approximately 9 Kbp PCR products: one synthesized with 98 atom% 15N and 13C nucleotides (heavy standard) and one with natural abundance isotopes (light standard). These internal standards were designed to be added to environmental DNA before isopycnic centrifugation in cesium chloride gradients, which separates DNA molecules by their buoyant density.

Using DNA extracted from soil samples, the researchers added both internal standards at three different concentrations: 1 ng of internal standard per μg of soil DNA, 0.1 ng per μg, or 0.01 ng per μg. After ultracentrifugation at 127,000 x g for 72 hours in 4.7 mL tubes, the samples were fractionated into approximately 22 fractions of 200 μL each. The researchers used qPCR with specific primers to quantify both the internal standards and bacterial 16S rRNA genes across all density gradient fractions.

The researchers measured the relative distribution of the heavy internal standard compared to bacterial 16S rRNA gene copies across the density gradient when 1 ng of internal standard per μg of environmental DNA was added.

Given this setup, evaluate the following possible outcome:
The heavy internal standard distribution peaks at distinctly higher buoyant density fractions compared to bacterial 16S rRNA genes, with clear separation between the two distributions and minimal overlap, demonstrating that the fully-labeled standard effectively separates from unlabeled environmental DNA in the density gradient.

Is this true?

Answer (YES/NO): YES